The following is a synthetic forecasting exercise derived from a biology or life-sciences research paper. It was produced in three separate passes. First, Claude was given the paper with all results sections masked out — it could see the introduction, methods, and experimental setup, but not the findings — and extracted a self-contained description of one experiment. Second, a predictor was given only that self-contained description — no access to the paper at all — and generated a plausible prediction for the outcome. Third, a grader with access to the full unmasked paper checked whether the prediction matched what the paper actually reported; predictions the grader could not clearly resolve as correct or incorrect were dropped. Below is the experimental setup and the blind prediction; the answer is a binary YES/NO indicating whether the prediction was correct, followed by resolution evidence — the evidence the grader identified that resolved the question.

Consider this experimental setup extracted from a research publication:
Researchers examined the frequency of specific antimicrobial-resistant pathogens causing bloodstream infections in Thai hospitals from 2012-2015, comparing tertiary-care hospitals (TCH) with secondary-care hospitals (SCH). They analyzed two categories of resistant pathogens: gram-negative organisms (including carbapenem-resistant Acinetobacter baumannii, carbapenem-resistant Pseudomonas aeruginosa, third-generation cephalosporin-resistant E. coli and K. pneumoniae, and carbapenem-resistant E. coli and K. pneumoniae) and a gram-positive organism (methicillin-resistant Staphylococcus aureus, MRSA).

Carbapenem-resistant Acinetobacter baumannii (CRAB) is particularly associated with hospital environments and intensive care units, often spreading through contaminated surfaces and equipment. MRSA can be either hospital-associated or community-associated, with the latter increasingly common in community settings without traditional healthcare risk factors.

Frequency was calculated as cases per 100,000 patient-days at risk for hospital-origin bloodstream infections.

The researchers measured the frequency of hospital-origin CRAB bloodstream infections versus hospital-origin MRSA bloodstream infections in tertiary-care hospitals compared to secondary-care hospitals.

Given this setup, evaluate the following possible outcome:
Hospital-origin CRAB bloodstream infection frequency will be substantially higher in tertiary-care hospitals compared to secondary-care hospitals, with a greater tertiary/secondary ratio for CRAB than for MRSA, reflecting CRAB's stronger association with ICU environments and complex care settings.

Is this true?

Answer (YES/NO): YES